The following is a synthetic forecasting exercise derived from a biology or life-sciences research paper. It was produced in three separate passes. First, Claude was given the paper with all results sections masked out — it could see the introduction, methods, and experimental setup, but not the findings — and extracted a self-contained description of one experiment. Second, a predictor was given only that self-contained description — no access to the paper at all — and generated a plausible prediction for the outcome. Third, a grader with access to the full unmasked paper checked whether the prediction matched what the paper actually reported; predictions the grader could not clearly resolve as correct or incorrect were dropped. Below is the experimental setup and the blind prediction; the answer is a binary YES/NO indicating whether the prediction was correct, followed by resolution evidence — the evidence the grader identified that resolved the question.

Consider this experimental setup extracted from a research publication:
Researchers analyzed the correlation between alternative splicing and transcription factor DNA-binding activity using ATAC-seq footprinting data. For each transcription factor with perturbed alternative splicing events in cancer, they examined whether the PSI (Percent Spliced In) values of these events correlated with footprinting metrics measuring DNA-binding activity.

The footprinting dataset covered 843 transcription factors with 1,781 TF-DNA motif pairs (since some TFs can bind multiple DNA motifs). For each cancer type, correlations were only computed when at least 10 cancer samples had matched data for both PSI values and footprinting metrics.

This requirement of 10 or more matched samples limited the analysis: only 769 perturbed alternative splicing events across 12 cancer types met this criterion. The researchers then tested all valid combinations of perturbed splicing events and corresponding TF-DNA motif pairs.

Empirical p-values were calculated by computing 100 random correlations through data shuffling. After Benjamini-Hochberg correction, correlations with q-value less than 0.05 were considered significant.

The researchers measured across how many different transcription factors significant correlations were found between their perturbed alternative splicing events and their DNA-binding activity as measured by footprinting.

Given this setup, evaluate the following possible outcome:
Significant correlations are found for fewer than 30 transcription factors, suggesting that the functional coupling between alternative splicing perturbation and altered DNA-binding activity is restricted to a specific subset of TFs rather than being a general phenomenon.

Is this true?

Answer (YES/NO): NO